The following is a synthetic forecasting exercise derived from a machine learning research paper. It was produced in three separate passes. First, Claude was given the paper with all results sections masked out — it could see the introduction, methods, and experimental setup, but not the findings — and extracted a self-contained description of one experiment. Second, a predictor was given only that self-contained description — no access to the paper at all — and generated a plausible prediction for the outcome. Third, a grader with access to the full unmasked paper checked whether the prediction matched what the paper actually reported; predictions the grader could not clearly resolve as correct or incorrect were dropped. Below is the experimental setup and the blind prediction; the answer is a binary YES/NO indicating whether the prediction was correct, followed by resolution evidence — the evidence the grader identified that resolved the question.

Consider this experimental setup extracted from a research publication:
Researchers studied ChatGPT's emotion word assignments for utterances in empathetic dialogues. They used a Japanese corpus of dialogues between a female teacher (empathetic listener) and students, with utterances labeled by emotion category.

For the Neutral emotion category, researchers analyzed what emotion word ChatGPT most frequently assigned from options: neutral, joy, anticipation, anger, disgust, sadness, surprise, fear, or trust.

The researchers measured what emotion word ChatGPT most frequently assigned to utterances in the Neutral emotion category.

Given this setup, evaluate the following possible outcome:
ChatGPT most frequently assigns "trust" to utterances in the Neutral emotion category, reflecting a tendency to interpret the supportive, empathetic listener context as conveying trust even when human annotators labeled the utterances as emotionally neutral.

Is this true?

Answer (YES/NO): NO